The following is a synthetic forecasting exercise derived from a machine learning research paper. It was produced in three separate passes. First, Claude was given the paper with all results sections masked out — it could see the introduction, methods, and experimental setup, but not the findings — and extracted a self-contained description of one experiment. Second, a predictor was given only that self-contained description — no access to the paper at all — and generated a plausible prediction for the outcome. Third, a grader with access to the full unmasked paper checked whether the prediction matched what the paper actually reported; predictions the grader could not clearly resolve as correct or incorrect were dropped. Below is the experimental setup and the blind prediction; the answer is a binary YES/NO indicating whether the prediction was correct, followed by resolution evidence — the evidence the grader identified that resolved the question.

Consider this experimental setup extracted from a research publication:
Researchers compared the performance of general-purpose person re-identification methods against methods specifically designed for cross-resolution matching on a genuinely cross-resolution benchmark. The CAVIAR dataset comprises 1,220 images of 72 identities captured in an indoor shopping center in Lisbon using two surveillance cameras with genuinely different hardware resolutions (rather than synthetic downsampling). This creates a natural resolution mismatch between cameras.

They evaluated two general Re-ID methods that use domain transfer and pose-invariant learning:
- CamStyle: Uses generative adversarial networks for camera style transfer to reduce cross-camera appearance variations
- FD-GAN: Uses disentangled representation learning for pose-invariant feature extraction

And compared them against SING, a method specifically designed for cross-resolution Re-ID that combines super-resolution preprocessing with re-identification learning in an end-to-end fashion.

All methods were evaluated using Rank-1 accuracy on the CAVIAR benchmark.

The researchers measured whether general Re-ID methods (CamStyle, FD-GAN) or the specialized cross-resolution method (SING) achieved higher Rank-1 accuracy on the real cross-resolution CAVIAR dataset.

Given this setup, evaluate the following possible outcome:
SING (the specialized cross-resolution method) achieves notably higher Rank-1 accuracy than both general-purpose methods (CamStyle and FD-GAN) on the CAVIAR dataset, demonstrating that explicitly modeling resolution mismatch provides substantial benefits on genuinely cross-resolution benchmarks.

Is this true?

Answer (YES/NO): NO